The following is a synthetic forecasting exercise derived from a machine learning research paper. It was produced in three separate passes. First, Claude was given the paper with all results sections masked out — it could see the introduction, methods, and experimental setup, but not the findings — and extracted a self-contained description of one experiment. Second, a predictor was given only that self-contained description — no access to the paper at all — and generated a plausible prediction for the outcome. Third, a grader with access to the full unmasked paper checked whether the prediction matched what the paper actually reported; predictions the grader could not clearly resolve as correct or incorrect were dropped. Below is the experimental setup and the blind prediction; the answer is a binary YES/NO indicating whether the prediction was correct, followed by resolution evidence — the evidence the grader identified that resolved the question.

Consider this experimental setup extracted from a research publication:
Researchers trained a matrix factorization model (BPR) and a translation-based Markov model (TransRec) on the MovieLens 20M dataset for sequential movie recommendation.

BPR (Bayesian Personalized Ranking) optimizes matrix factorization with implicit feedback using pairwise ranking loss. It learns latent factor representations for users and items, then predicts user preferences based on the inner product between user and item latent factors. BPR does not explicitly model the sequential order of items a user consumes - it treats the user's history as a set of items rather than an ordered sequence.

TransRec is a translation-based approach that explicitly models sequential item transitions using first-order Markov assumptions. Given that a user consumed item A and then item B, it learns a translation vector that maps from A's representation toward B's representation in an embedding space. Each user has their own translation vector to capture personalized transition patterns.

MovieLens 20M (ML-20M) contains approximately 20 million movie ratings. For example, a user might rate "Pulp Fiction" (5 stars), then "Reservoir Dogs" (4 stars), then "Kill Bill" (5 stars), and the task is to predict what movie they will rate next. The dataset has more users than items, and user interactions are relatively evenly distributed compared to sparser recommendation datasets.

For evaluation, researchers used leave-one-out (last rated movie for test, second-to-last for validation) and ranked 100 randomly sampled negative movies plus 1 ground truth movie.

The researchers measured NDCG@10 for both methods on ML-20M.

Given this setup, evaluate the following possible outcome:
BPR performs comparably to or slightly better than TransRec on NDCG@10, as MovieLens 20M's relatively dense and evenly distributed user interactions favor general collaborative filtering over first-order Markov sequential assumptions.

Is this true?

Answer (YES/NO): NO